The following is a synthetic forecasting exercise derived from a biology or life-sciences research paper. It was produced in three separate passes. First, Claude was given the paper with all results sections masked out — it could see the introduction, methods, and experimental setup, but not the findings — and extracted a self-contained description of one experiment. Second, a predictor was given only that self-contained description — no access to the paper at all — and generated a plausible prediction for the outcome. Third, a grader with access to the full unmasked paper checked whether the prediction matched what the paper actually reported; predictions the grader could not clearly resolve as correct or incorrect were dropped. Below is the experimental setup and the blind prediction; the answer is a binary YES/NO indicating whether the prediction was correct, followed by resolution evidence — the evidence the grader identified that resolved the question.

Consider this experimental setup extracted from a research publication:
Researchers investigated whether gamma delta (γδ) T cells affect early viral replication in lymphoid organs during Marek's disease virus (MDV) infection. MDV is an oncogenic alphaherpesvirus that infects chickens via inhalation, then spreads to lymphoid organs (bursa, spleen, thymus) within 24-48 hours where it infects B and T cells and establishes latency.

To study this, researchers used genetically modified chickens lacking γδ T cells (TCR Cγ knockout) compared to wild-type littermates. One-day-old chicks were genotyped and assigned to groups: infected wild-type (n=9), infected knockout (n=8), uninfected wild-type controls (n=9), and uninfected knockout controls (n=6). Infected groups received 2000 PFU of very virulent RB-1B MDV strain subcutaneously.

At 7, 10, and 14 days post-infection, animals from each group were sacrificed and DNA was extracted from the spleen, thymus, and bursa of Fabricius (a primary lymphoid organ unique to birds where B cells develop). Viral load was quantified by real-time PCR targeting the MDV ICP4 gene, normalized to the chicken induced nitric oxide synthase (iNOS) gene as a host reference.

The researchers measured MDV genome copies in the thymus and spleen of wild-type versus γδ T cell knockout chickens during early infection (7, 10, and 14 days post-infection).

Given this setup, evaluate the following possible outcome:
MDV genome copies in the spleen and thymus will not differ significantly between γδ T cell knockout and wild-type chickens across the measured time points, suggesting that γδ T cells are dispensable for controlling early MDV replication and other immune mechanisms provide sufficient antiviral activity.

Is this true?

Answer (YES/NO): NO